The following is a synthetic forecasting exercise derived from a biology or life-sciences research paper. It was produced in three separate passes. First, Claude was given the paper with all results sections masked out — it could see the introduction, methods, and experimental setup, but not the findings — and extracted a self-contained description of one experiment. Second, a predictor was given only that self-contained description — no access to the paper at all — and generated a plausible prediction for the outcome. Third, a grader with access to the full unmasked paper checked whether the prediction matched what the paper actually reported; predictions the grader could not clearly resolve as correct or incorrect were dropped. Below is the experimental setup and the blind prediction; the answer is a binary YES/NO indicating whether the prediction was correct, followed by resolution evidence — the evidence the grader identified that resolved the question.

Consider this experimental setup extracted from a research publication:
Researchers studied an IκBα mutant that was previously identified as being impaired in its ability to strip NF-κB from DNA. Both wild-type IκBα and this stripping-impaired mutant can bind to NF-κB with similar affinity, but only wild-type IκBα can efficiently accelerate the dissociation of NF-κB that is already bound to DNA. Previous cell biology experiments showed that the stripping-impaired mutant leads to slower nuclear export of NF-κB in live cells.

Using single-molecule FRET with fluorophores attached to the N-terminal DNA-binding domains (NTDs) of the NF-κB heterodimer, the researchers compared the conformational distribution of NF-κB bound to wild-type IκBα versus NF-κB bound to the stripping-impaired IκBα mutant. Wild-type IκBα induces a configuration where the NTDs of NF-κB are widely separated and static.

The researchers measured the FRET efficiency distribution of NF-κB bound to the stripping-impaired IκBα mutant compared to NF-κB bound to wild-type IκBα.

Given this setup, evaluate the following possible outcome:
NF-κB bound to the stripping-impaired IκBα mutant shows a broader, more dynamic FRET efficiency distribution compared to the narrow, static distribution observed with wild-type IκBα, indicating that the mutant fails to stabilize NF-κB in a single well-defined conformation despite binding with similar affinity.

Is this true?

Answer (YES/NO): YES